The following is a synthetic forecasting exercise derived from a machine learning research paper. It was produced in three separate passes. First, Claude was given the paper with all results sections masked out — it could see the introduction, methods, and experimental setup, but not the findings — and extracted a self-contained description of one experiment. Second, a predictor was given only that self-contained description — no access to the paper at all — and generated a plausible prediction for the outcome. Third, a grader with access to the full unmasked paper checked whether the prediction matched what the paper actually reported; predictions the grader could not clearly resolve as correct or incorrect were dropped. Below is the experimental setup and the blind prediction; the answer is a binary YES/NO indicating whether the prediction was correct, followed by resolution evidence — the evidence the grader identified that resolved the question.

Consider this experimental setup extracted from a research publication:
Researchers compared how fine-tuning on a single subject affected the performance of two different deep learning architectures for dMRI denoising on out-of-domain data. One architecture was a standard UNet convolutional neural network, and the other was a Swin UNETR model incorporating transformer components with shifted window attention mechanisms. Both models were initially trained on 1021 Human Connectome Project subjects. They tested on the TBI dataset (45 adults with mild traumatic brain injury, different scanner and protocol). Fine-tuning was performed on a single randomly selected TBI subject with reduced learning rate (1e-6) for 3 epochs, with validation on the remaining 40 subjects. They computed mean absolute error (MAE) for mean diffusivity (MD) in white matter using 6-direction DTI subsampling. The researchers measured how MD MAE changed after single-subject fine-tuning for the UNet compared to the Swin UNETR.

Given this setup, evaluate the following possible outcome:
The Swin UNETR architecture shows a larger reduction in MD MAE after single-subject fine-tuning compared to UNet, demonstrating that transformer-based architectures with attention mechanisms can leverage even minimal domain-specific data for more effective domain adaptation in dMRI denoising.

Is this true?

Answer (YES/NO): YES